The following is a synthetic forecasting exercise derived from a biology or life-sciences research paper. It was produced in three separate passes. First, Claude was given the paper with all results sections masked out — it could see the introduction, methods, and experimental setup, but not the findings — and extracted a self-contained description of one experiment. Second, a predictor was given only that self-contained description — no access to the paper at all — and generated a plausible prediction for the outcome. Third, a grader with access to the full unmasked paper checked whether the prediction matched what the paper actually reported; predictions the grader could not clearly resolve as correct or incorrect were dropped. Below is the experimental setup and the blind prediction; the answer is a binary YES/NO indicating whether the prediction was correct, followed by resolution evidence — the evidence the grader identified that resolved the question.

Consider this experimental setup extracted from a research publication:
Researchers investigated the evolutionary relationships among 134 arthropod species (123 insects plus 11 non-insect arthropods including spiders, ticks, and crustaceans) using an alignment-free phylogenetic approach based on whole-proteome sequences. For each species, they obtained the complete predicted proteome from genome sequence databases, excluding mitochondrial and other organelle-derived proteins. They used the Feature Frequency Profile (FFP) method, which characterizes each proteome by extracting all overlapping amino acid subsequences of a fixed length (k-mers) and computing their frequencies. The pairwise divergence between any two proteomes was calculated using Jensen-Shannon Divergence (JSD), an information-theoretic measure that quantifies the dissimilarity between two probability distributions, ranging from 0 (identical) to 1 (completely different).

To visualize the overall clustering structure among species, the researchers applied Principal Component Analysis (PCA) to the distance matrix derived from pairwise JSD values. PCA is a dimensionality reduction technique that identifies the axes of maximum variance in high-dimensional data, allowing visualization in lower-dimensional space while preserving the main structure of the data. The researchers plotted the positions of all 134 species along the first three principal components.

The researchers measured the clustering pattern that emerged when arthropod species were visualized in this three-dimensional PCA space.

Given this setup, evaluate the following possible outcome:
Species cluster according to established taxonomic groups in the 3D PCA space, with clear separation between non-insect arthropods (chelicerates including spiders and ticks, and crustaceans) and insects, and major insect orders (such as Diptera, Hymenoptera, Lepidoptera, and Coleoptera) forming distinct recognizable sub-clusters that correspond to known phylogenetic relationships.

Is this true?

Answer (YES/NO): YES